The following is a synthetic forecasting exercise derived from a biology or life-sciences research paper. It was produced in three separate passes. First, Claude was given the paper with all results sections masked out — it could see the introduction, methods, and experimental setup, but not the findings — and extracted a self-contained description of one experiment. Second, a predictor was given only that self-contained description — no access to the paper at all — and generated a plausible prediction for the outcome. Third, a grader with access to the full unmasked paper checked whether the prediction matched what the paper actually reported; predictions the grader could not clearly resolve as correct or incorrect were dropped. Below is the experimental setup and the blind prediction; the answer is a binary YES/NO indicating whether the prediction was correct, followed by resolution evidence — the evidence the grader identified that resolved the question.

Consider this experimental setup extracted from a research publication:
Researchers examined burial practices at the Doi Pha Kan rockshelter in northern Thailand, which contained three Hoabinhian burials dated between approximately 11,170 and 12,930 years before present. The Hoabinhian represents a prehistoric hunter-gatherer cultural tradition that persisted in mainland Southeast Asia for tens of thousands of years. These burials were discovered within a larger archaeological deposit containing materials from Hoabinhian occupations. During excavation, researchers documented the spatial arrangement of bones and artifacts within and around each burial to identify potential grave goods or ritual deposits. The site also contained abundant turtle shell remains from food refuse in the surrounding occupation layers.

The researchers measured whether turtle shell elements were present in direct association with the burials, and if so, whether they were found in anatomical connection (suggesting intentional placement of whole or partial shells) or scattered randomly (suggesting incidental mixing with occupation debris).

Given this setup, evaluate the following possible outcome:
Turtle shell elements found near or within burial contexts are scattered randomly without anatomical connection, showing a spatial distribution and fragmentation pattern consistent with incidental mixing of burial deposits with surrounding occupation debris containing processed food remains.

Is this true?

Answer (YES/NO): NO